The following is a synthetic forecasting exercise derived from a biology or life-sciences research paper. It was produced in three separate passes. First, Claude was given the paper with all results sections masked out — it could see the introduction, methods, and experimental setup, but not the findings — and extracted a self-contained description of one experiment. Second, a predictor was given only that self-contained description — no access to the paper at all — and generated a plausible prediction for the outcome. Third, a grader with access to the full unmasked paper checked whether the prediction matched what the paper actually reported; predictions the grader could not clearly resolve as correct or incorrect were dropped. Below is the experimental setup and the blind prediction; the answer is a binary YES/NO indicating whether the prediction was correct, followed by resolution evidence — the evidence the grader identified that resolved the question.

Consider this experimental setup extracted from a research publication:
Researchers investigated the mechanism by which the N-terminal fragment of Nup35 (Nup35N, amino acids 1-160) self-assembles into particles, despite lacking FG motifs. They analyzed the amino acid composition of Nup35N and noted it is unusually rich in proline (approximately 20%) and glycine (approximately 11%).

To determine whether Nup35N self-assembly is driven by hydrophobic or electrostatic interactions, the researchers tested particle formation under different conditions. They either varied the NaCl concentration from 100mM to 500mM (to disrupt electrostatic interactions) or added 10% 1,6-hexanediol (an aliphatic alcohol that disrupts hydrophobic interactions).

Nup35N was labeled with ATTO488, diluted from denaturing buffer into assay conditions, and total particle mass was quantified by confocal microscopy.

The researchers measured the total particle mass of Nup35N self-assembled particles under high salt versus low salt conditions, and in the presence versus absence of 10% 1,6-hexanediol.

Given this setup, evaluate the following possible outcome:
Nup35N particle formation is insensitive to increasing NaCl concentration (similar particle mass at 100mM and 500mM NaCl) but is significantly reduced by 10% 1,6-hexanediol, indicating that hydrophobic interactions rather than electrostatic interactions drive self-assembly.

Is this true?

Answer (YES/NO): NO